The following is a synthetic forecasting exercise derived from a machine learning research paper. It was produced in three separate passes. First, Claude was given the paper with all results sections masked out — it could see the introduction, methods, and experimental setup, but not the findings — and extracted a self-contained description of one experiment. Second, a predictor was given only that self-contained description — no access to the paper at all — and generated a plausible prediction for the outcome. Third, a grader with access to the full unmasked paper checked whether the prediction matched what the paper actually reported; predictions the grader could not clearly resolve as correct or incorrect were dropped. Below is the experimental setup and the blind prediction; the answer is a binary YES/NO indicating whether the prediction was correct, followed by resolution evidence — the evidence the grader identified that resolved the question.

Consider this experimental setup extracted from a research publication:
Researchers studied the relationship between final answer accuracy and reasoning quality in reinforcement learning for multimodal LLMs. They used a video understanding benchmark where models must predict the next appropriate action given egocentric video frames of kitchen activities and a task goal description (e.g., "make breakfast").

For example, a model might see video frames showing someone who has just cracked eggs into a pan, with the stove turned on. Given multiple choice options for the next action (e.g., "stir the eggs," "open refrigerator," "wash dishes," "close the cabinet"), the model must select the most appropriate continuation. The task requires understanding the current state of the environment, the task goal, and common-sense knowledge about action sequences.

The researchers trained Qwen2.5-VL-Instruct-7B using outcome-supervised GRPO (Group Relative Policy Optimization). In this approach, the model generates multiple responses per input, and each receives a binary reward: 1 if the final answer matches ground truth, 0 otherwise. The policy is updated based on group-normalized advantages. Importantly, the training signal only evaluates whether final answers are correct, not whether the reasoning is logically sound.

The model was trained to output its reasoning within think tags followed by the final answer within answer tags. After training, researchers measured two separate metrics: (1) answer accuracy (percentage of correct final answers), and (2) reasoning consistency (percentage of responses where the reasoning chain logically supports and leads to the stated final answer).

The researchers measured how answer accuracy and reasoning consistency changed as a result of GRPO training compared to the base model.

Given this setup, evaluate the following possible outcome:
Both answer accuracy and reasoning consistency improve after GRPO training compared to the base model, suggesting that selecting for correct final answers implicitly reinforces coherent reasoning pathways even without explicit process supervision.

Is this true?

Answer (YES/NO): NO